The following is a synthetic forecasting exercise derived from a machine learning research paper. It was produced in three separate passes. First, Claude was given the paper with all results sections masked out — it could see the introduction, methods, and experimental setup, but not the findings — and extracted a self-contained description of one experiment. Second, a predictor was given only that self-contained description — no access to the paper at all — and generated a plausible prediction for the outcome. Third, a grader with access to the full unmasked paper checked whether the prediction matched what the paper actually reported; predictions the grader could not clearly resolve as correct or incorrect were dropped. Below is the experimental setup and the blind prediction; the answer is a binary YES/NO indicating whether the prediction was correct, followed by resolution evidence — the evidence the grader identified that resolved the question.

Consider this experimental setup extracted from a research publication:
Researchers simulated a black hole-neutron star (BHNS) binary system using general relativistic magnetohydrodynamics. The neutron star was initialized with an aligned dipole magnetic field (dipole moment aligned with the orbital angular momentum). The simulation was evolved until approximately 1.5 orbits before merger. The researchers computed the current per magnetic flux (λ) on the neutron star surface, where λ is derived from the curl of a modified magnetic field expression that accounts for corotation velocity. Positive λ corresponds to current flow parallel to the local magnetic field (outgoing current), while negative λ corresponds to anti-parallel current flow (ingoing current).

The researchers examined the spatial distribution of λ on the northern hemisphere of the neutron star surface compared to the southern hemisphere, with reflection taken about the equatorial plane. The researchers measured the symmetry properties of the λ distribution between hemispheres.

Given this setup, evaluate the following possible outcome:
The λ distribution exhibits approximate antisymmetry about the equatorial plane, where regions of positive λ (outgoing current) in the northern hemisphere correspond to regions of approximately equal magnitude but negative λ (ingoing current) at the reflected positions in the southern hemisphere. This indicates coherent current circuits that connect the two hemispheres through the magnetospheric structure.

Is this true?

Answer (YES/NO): YES